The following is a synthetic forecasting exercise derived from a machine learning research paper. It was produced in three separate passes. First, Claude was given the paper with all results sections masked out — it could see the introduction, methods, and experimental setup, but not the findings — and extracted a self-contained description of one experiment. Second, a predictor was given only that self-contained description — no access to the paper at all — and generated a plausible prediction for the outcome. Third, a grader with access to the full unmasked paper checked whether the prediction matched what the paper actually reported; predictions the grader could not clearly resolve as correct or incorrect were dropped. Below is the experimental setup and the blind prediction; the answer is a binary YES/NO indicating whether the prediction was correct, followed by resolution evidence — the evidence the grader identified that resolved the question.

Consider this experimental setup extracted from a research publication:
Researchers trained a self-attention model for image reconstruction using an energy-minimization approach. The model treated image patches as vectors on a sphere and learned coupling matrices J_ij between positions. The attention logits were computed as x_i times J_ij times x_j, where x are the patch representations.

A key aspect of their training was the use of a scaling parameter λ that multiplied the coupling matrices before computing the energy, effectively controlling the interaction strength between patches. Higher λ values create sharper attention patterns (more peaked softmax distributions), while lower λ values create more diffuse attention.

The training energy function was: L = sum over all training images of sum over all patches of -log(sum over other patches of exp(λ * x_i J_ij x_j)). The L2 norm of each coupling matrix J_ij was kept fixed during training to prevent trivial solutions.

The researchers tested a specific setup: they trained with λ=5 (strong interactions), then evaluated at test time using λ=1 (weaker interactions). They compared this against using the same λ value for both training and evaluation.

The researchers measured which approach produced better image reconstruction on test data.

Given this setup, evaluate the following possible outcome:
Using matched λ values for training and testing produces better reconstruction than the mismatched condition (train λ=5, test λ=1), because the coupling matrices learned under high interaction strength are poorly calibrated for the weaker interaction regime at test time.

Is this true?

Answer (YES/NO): NO